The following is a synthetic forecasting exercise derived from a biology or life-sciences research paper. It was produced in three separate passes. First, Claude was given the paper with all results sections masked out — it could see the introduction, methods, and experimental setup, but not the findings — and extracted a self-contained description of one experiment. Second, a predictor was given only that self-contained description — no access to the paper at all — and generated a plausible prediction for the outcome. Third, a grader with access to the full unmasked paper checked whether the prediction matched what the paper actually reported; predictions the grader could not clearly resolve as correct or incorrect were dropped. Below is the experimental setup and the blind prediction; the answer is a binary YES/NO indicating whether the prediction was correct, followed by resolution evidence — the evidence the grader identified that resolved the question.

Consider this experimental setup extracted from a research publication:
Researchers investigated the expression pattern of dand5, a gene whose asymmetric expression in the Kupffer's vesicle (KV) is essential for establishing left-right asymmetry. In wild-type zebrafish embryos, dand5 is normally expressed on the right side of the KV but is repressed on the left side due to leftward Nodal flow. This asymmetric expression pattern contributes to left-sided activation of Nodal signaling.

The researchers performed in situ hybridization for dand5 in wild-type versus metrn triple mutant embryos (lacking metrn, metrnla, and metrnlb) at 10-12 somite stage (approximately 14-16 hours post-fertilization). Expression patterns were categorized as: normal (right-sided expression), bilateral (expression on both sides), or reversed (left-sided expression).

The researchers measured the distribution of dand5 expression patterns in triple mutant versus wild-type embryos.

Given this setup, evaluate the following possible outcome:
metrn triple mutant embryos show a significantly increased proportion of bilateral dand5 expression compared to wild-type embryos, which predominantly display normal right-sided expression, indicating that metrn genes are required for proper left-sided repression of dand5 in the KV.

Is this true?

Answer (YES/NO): NO